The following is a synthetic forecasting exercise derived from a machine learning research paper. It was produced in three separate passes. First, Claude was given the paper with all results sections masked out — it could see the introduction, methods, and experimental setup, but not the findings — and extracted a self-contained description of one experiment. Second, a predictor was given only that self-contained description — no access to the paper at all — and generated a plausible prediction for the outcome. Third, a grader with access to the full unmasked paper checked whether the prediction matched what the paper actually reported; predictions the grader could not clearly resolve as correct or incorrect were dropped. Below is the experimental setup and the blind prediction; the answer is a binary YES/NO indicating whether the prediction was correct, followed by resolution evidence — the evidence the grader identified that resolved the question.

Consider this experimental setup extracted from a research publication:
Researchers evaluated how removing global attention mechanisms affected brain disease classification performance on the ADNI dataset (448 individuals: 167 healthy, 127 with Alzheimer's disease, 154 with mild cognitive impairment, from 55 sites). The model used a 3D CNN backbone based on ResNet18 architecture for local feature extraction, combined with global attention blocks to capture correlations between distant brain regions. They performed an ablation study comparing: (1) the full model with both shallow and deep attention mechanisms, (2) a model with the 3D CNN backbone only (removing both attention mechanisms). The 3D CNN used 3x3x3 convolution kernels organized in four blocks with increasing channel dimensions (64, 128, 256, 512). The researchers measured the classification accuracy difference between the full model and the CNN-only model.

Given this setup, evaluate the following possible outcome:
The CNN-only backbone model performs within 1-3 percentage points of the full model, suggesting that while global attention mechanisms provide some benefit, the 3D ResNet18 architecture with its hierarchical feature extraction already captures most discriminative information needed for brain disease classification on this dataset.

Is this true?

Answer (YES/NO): NO